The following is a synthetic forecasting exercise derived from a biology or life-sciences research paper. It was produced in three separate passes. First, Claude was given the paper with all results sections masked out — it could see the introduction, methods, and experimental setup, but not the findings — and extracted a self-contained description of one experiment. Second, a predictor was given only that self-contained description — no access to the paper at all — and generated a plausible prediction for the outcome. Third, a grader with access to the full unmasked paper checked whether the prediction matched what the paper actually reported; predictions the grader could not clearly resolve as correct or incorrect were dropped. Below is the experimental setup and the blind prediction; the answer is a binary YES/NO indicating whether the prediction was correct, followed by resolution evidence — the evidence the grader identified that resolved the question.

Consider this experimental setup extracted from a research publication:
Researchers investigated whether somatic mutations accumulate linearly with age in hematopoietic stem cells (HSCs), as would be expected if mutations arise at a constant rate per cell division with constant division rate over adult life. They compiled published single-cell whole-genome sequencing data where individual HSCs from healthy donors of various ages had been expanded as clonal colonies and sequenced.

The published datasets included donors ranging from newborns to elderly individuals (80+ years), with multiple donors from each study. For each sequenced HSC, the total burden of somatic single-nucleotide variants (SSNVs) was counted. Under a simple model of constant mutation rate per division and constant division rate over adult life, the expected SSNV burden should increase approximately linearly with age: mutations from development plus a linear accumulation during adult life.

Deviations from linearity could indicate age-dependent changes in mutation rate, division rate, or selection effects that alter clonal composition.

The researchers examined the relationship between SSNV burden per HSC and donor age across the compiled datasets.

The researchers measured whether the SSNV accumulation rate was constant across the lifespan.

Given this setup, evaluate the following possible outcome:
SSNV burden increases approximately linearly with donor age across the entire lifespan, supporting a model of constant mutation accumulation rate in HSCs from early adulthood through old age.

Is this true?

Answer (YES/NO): NO